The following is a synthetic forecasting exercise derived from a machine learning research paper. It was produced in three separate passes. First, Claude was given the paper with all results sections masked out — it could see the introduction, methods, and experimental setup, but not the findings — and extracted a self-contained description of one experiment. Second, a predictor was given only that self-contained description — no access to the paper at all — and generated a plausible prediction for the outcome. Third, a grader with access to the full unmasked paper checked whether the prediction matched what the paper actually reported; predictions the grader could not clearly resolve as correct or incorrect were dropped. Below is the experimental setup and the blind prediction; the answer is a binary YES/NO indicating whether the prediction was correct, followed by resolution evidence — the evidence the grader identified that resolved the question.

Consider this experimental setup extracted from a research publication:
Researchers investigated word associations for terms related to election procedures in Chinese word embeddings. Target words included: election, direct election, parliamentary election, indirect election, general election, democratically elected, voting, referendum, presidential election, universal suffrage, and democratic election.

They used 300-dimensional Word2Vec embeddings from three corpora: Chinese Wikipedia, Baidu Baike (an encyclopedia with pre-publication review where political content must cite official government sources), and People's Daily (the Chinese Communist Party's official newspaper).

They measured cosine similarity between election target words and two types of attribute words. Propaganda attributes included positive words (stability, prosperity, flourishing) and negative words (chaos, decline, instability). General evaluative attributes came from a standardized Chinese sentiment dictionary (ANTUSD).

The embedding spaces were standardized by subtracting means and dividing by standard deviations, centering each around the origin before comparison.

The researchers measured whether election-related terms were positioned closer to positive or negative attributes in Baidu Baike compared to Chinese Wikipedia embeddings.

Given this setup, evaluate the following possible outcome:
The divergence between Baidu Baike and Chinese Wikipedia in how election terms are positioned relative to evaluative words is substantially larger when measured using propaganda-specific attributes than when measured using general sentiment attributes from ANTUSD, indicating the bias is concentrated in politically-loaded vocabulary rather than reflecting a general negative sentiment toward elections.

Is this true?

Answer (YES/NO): NO